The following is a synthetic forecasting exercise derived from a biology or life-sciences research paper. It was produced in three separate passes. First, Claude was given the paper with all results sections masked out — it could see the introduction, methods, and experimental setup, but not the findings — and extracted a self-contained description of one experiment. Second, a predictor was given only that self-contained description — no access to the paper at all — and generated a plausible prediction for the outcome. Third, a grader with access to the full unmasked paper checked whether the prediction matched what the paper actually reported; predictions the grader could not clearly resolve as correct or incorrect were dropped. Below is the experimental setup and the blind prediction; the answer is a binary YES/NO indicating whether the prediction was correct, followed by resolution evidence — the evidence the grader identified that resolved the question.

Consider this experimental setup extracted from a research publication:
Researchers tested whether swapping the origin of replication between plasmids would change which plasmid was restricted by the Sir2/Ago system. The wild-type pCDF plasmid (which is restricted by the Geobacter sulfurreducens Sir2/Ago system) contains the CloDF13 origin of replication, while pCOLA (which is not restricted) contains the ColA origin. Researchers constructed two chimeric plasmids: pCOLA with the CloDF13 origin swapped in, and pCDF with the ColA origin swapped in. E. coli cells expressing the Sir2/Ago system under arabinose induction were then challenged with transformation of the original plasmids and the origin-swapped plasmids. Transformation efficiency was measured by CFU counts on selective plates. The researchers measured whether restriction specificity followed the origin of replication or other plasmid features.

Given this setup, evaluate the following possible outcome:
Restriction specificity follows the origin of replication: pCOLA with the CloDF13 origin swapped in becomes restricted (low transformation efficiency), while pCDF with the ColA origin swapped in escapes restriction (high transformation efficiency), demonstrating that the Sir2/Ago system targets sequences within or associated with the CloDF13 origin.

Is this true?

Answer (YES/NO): YES